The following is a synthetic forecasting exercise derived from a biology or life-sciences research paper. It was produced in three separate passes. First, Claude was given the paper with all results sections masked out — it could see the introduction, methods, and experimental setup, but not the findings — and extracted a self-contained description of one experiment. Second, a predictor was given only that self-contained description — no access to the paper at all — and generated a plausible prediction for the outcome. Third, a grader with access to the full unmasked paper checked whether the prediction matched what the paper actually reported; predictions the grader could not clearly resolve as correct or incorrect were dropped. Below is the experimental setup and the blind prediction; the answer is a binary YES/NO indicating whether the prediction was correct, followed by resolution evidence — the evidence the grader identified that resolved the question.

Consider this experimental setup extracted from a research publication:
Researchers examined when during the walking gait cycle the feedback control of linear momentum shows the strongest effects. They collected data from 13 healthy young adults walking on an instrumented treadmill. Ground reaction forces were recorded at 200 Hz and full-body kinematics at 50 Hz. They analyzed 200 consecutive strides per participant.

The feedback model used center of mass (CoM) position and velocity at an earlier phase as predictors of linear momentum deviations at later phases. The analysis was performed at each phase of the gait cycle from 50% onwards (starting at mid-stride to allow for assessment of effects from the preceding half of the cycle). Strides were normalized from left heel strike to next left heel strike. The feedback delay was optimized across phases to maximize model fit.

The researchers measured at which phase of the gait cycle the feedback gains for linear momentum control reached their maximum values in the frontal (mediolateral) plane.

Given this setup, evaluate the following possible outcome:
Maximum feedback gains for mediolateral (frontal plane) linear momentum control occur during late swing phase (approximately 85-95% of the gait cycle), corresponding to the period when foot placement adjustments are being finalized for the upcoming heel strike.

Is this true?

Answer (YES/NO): NO